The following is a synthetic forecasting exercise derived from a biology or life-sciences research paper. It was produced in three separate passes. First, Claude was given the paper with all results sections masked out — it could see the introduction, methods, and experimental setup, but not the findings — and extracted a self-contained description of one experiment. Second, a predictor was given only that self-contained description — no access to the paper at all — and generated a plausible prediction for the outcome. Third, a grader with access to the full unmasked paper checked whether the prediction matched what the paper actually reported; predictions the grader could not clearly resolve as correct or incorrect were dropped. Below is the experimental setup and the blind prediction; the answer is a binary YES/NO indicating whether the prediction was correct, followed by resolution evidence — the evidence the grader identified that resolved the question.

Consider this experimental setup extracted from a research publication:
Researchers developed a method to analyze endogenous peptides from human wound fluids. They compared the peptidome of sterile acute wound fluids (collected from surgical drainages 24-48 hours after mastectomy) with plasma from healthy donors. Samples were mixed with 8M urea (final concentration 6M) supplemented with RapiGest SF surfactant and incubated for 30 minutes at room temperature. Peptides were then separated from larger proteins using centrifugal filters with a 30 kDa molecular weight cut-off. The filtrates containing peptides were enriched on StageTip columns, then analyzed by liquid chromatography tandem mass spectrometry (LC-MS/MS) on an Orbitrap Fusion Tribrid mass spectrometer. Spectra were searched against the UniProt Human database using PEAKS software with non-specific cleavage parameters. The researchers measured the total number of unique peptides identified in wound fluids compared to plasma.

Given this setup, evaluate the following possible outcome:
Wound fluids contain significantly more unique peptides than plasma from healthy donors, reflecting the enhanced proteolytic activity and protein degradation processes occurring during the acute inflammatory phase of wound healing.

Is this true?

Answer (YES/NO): YES